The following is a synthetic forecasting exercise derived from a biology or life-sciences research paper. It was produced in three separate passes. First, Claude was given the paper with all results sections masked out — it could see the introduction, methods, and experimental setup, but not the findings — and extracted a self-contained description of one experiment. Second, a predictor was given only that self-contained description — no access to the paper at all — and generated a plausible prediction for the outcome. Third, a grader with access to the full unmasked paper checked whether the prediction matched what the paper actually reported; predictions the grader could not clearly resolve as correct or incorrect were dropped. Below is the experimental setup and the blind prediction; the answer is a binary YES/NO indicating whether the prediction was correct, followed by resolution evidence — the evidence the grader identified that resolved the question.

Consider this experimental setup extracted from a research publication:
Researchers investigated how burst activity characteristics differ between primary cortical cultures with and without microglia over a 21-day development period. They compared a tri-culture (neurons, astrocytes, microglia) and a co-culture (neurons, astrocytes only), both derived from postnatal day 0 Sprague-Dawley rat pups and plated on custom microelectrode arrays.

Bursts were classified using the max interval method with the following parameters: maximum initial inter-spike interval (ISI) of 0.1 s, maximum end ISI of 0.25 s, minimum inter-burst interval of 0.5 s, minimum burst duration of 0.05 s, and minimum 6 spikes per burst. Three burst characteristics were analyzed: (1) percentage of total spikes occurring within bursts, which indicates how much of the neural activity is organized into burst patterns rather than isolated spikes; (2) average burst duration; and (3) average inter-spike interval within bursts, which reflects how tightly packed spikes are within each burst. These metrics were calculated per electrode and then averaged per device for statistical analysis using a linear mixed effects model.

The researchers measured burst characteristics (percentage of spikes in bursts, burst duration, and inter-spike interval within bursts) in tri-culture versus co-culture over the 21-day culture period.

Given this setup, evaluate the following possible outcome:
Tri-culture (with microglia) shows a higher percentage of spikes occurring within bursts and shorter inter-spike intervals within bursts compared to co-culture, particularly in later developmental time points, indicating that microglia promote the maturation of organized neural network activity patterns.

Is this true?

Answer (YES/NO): NO